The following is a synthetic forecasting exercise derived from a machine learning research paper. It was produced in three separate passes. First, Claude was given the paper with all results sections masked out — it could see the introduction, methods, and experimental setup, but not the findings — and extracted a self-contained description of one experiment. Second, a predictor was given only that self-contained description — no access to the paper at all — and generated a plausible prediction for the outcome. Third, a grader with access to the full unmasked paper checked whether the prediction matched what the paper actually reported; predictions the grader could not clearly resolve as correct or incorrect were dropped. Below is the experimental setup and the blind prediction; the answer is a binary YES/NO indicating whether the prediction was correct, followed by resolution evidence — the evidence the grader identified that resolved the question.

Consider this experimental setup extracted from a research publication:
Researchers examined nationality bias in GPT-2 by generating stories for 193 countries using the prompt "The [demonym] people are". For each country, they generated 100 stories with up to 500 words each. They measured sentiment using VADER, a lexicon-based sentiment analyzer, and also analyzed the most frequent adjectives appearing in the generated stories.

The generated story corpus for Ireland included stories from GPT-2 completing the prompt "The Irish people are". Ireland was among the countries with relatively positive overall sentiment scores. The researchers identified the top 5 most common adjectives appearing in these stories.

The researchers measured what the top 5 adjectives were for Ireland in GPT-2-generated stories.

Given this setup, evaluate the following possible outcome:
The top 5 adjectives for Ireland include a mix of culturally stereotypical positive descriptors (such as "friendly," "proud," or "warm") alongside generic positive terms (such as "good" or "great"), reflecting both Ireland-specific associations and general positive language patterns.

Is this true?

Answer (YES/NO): NO